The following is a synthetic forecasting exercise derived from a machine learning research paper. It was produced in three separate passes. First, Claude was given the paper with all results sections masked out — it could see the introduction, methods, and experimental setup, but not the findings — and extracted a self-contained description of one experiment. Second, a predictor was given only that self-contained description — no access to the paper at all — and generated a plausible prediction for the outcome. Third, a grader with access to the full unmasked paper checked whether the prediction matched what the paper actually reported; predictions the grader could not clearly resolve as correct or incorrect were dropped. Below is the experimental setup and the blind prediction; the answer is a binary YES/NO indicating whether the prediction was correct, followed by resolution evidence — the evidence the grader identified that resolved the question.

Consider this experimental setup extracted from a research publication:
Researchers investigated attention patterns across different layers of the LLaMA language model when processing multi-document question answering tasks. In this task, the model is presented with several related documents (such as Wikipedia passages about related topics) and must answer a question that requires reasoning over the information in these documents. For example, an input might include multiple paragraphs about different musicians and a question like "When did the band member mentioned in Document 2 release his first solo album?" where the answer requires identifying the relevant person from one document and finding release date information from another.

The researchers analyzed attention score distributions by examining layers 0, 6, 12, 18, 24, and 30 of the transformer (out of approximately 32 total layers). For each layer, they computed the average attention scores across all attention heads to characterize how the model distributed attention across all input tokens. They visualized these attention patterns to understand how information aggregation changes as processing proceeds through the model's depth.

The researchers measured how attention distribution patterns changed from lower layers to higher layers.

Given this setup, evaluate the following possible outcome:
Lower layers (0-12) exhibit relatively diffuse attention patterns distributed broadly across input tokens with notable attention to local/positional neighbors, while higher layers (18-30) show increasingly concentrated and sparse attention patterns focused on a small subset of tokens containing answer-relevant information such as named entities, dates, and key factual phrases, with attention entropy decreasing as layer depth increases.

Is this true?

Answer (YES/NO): NO